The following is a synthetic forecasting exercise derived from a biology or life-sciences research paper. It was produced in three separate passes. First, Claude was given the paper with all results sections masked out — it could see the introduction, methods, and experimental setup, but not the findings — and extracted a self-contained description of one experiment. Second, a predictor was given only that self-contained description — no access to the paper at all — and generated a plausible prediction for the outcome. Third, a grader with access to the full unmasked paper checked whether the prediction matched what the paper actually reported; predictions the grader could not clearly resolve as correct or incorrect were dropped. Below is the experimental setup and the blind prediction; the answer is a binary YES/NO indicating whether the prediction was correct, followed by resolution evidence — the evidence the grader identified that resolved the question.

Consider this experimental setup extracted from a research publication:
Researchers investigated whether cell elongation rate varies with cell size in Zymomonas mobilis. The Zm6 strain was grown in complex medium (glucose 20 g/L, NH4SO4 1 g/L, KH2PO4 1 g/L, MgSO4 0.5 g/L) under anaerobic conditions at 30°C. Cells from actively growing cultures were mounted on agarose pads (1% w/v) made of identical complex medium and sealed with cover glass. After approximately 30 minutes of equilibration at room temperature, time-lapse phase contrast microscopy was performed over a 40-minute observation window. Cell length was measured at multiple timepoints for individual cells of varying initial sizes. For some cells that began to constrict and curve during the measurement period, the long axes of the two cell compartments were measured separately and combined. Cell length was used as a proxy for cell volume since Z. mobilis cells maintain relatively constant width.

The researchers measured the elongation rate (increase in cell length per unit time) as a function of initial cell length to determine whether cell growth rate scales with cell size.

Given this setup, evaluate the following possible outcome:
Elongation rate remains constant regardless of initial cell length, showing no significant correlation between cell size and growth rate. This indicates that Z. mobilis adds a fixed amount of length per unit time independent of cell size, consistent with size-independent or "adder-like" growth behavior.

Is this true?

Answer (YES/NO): NO